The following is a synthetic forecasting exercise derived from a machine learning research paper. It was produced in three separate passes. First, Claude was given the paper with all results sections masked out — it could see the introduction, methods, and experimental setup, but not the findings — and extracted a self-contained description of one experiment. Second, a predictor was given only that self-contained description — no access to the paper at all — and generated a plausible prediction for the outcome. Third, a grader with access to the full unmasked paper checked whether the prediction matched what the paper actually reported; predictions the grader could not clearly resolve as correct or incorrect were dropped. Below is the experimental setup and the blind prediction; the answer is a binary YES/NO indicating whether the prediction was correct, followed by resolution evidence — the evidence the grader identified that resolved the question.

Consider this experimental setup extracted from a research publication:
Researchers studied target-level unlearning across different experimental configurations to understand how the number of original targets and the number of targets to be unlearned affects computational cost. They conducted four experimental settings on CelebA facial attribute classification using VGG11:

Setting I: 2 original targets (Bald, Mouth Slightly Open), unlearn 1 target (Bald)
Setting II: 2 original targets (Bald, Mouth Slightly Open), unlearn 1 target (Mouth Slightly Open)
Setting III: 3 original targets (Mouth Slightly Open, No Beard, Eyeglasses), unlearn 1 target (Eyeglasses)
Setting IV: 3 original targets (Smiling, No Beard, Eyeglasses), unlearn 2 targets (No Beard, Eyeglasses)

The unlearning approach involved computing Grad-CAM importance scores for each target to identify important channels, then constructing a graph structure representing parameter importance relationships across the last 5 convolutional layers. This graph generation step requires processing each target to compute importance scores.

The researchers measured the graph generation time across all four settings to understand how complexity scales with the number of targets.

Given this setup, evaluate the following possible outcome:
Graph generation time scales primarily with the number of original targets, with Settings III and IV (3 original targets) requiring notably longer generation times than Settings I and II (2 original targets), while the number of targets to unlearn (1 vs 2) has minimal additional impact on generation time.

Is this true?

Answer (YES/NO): YES